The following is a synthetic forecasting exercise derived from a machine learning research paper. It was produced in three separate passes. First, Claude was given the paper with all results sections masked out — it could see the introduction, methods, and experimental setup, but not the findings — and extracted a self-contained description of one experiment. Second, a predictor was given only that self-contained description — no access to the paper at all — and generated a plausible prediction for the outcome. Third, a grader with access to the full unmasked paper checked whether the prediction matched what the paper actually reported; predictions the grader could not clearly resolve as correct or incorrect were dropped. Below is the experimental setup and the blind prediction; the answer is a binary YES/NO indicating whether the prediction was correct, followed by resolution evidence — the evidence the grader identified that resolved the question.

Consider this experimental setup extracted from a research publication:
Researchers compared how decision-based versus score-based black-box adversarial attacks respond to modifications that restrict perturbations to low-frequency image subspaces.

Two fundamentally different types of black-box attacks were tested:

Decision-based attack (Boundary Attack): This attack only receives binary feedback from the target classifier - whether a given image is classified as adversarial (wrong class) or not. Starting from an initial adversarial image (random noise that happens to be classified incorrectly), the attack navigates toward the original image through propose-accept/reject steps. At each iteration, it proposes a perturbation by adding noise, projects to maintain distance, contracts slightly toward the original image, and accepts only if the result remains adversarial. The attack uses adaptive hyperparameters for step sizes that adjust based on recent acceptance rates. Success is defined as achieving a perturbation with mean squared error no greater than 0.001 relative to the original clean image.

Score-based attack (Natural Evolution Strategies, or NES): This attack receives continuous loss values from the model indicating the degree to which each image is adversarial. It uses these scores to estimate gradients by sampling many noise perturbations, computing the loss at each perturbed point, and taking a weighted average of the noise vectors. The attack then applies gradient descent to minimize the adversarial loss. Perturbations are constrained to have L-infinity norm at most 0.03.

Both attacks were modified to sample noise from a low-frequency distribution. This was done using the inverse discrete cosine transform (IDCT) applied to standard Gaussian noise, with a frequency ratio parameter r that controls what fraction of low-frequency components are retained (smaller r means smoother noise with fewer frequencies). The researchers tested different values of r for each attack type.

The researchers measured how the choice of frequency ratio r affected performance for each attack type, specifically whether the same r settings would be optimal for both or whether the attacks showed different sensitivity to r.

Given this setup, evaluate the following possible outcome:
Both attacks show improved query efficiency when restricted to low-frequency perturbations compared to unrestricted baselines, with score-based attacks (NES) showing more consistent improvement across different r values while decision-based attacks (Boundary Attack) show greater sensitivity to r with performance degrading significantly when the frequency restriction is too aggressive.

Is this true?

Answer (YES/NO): YES